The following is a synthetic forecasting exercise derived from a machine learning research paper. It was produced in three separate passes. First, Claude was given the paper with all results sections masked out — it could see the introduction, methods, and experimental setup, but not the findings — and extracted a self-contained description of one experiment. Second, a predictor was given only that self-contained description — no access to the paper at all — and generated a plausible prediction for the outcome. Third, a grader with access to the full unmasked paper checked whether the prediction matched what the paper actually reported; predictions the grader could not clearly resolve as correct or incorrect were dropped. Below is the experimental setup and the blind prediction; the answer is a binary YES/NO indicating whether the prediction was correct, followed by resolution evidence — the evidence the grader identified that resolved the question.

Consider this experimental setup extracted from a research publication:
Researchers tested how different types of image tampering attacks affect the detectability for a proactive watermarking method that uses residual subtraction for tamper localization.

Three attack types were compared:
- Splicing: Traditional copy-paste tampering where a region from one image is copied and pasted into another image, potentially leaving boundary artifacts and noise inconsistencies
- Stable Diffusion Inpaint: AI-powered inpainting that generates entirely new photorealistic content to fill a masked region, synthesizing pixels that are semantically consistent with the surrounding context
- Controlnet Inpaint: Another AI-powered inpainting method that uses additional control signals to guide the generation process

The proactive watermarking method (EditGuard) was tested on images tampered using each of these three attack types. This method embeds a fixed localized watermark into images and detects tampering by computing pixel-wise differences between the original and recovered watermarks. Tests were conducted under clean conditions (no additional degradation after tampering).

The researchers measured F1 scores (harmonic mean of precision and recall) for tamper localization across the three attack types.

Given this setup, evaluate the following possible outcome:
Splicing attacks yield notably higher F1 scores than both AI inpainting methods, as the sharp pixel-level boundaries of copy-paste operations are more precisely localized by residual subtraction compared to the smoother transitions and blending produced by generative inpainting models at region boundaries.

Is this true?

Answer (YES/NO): NO